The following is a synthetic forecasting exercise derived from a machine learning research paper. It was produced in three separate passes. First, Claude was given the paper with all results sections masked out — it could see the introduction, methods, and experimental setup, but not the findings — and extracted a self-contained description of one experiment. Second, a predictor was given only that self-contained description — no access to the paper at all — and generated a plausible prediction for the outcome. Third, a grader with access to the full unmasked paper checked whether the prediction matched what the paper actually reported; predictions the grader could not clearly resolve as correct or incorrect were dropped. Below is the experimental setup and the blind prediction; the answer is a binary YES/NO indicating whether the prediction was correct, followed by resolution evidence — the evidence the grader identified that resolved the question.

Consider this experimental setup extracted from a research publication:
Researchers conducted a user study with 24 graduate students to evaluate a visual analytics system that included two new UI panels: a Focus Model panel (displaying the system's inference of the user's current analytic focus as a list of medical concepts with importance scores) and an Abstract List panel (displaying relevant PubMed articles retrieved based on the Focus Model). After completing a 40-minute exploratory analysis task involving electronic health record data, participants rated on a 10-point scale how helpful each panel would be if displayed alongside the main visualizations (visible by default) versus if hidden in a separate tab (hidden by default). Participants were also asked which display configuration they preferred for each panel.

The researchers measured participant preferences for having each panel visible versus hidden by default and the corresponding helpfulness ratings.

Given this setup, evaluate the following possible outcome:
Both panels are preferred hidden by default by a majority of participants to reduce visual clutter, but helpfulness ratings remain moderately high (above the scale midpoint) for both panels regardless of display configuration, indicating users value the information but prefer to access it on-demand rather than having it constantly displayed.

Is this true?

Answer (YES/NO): NO